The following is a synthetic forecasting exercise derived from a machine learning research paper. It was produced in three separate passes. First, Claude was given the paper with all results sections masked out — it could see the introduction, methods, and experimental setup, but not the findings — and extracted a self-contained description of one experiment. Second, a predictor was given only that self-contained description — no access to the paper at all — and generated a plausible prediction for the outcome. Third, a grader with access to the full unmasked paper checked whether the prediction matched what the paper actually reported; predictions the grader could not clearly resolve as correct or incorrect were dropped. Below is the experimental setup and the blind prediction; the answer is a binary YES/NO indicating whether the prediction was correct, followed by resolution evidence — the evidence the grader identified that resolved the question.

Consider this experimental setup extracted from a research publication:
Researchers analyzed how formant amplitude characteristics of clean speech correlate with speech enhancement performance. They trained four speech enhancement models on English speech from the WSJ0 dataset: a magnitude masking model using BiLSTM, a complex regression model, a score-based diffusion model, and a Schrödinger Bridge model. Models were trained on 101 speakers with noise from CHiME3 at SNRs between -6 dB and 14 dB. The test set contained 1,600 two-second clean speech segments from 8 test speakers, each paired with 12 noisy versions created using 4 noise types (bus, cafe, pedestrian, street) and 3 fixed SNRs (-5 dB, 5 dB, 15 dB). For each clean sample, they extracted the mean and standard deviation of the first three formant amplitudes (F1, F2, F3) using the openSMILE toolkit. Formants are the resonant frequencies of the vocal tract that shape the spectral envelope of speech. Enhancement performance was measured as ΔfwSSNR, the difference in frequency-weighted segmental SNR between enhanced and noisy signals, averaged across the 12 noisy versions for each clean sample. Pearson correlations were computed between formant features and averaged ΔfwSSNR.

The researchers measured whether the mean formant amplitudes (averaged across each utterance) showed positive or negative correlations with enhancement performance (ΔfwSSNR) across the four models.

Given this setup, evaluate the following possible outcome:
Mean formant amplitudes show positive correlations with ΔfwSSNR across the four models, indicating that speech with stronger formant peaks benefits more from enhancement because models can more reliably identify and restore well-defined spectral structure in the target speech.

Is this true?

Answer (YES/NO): YES